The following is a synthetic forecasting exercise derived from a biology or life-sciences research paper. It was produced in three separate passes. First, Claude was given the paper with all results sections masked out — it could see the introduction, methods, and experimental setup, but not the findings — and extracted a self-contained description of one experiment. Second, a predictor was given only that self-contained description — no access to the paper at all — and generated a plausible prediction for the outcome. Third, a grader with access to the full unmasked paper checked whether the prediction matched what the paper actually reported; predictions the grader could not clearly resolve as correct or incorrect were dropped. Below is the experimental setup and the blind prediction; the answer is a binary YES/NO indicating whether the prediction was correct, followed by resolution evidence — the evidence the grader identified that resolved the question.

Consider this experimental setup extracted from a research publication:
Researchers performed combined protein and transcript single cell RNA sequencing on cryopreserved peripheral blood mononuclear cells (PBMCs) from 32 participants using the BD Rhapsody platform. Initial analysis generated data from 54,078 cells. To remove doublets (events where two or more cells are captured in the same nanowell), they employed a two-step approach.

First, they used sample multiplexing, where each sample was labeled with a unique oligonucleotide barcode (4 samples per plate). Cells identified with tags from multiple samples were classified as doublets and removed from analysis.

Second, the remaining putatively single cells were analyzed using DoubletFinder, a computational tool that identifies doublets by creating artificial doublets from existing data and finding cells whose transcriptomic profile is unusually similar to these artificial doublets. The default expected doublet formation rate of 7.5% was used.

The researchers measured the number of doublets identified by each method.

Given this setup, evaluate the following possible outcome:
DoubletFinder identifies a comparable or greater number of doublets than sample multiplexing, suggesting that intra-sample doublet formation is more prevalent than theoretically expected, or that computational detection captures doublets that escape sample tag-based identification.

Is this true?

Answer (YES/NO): NO